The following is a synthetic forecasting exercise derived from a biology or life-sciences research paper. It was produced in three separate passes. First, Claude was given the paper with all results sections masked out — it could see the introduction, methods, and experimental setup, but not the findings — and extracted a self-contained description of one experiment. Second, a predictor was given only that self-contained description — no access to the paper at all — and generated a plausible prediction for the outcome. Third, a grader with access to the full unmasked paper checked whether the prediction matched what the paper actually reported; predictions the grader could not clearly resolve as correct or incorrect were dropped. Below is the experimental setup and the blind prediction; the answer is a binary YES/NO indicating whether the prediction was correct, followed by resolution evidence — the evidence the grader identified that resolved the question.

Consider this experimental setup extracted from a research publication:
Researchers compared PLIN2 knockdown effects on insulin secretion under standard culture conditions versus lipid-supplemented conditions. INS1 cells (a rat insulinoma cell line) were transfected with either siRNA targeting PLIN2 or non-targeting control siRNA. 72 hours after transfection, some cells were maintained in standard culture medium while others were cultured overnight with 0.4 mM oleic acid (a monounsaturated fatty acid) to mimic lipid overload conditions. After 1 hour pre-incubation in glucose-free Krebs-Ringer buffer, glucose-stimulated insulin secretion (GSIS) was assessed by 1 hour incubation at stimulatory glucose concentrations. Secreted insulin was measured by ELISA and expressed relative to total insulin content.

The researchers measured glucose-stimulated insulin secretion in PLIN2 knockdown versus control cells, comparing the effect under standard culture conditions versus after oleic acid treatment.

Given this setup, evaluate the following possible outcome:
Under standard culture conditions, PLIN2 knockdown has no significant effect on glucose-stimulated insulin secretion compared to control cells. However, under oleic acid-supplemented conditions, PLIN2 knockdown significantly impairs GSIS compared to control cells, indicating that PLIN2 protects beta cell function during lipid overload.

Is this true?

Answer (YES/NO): NO